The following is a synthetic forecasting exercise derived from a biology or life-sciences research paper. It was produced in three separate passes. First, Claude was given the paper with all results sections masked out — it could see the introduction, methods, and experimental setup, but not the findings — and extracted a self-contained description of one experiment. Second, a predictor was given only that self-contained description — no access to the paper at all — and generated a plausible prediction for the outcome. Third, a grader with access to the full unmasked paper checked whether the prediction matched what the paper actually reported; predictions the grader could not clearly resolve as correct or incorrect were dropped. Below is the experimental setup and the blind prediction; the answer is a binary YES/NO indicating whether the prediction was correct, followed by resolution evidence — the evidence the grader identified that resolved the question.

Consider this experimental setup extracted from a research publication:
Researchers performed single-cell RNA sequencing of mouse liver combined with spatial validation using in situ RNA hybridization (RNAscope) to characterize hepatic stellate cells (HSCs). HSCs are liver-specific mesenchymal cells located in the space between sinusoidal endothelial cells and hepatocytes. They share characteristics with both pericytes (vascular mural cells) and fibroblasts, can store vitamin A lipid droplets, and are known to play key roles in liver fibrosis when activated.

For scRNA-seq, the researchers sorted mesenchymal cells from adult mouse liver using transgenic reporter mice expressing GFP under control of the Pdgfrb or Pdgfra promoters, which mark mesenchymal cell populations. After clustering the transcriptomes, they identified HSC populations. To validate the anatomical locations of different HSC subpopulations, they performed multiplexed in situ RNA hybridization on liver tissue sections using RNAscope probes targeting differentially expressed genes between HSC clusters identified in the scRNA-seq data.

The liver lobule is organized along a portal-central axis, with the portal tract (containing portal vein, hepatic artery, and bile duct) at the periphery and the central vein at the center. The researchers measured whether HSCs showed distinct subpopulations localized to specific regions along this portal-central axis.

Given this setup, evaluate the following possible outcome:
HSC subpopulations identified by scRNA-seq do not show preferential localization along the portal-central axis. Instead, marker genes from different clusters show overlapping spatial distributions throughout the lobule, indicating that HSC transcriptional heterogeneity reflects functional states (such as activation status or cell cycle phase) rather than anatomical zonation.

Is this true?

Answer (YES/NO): NO